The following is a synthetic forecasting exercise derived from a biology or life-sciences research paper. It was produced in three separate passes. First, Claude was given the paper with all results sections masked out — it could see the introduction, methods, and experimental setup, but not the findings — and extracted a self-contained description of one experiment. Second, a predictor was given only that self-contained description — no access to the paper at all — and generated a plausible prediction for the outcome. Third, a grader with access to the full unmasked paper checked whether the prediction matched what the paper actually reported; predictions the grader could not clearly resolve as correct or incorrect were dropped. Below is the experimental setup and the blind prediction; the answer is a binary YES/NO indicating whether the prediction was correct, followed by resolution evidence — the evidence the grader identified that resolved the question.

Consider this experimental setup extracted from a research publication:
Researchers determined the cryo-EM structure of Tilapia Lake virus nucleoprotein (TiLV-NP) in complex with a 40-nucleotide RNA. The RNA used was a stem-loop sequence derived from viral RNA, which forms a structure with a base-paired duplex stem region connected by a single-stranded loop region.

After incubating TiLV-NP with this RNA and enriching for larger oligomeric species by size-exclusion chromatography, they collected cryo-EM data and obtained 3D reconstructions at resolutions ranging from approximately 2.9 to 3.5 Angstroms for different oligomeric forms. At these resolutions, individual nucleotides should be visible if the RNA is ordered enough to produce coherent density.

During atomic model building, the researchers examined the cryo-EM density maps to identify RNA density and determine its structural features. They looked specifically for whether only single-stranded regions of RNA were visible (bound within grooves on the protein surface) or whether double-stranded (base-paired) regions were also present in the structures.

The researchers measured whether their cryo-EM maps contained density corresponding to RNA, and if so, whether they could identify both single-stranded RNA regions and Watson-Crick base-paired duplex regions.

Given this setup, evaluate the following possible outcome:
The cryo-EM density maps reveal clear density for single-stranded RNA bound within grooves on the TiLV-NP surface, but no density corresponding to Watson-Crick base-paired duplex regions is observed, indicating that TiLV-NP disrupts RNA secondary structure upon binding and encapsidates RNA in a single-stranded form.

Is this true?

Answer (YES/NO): NO